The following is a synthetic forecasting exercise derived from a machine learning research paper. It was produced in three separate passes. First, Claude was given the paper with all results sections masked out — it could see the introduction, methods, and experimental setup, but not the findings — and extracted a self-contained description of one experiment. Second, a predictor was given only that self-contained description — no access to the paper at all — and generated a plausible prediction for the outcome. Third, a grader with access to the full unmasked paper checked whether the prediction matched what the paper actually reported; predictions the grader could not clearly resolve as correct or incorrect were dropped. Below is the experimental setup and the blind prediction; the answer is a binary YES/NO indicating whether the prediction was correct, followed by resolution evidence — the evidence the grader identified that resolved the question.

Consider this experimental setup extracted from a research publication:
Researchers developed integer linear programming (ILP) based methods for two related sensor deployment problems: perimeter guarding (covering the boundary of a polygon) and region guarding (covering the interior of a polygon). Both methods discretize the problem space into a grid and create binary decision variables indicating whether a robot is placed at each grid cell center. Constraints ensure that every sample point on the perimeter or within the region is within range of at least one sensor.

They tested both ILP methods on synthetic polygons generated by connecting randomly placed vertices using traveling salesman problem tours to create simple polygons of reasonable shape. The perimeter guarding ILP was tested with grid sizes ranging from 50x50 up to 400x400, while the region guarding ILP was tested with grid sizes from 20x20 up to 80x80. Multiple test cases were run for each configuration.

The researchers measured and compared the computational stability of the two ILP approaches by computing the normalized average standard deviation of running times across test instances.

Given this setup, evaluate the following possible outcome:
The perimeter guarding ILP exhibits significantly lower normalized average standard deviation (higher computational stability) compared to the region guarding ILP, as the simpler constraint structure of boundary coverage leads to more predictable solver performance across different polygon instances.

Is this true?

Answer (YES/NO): YES